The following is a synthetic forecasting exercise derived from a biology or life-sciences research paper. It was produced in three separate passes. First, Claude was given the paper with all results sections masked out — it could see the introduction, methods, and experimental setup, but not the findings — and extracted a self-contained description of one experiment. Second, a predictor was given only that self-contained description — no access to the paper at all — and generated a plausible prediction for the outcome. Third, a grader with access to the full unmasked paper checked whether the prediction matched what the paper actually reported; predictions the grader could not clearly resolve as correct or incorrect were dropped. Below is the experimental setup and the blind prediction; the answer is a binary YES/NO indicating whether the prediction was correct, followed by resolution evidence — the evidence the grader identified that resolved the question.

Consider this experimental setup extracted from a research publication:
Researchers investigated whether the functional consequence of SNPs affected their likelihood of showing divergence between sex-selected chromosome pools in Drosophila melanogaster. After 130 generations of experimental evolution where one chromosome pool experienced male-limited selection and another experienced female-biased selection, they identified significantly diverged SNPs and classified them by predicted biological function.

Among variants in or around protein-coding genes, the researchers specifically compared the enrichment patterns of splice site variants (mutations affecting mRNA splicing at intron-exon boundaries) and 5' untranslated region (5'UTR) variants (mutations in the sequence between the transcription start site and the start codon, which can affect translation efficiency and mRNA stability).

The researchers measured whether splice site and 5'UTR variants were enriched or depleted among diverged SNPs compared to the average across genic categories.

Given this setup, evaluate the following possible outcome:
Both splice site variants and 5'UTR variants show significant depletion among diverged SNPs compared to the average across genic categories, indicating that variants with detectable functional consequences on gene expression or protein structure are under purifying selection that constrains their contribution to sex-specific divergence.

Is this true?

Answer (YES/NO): NO